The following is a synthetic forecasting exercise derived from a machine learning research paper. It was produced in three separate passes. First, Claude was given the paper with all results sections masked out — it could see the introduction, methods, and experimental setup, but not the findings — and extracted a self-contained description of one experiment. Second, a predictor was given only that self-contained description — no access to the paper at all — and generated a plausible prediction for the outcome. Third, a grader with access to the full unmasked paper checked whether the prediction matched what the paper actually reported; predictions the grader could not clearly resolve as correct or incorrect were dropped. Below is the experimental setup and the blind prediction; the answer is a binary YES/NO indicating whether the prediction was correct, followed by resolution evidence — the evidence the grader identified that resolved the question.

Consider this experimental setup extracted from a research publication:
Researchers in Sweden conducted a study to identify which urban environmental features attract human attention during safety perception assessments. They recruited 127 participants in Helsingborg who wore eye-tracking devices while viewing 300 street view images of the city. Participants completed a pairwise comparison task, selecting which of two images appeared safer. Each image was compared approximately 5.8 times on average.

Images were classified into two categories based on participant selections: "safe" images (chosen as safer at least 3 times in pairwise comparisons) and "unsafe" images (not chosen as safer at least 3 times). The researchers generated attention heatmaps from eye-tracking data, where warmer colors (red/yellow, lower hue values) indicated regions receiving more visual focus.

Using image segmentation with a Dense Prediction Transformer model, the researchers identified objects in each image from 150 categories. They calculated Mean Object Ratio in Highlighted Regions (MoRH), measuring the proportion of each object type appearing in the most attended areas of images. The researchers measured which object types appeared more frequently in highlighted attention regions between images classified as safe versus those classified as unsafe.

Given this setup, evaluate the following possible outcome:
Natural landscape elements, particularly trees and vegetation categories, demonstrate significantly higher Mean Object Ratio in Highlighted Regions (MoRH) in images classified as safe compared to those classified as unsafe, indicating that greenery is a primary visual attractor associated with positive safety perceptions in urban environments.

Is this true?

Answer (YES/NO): NO